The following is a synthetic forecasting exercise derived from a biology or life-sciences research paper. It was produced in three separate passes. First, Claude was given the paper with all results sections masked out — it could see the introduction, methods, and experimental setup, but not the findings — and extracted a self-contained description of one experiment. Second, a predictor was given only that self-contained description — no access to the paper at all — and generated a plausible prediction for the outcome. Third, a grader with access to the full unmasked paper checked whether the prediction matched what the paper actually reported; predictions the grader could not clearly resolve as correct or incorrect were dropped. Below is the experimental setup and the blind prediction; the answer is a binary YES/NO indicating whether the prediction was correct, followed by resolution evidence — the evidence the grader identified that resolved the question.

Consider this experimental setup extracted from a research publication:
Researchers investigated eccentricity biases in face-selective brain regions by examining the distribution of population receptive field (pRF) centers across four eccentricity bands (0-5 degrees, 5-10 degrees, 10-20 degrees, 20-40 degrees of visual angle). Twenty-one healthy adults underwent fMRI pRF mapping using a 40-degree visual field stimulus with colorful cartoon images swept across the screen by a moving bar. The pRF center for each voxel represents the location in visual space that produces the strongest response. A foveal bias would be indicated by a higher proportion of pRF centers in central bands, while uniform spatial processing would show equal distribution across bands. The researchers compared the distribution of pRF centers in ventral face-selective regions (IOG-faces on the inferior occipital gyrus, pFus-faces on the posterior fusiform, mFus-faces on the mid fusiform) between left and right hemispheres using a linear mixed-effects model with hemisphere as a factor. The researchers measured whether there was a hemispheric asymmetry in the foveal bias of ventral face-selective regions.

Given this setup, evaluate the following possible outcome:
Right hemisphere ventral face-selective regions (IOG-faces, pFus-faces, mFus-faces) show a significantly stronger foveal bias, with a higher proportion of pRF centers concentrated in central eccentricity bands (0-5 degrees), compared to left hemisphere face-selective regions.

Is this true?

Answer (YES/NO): YES